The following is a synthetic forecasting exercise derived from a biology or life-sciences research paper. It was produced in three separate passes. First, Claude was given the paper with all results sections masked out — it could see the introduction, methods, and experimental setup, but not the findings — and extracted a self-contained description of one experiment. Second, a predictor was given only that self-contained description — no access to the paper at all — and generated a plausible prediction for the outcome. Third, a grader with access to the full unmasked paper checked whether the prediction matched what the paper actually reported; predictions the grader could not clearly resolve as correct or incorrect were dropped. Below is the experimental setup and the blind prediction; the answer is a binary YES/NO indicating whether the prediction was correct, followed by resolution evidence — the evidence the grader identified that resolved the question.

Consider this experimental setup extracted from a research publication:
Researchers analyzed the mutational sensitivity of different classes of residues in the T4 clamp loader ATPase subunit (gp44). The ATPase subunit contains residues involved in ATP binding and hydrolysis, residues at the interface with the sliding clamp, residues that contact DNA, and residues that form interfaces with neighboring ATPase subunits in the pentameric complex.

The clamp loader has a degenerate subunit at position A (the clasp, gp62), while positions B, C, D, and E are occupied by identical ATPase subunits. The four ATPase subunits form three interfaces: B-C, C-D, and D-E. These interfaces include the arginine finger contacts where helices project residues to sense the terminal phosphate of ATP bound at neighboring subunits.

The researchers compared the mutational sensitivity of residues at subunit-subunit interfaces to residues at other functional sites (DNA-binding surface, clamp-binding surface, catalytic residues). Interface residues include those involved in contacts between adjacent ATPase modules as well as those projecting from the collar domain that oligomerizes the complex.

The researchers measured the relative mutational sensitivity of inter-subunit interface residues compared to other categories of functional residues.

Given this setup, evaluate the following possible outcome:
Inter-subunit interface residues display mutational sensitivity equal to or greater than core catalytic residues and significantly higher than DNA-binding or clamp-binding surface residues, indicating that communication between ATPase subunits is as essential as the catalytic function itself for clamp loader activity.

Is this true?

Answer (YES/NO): NO